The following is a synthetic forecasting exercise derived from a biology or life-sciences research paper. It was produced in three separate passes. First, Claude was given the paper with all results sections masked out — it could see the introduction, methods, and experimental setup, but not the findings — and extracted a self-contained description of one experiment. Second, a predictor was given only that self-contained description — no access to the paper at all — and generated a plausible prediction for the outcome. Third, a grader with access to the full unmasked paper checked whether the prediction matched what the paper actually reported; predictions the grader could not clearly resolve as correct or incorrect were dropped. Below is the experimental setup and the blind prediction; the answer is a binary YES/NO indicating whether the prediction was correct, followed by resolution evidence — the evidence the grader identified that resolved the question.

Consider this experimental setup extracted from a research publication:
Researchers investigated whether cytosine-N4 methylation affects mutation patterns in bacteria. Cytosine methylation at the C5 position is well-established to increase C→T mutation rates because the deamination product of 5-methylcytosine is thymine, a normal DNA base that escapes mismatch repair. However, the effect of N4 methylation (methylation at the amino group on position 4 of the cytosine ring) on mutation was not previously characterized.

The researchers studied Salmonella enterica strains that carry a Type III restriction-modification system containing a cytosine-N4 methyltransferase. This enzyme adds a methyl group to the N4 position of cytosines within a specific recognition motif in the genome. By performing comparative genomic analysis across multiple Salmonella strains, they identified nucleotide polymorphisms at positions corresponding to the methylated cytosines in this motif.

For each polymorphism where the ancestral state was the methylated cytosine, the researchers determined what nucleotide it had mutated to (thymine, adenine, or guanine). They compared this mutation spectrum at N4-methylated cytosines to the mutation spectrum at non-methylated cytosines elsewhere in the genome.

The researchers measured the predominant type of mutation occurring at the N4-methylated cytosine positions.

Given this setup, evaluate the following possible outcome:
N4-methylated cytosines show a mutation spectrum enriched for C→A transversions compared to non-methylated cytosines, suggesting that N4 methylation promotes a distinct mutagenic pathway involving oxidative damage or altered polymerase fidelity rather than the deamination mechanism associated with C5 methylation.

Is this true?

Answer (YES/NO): YES